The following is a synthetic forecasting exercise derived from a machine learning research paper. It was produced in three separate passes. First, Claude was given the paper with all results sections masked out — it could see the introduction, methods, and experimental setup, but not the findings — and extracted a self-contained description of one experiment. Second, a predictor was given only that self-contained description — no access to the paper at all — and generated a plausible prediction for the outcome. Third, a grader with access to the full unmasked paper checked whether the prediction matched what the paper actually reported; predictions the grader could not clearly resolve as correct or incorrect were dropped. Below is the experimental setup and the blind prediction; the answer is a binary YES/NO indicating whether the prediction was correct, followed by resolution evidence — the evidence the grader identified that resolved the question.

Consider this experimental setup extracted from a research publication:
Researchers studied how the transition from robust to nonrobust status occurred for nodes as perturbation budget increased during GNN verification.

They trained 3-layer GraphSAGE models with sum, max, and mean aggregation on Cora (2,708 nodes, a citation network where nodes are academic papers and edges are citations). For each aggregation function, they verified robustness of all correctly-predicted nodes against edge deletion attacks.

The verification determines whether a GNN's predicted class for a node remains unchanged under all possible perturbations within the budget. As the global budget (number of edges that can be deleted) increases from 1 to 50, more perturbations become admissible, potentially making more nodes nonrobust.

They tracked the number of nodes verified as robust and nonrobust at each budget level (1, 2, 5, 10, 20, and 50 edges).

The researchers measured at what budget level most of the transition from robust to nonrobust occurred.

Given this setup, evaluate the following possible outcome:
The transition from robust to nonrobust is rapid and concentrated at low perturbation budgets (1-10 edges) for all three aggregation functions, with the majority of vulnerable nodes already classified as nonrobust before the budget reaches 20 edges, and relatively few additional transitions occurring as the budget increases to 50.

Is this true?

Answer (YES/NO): YES